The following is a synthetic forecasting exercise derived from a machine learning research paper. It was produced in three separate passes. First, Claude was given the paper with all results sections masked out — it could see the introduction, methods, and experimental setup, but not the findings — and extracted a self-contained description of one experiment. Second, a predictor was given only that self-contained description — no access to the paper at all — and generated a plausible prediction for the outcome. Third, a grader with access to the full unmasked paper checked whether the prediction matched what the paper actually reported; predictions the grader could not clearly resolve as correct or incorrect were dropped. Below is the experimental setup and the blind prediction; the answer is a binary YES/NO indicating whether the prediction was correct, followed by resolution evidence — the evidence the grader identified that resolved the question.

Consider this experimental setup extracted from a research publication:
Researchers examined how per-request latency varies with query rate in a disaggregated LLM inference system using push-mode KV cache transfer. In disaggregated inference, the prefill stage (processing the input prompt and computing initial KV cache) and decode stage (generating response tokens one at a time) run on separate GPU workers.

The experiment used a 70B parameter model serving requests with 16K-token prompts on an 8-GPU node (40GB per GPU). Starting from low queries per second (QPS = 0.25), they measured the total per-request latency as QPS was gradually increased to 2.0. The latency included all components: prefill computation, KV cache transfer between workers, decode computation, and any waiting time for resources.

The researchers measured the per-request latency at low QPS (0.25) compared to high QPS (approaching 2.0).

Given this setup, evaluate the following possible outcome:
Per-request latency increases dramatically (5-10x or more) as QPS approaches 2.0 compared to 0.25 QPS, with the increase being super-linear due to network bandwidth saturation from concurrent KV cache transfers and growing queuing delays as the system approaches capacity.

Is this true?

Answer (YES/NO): NO